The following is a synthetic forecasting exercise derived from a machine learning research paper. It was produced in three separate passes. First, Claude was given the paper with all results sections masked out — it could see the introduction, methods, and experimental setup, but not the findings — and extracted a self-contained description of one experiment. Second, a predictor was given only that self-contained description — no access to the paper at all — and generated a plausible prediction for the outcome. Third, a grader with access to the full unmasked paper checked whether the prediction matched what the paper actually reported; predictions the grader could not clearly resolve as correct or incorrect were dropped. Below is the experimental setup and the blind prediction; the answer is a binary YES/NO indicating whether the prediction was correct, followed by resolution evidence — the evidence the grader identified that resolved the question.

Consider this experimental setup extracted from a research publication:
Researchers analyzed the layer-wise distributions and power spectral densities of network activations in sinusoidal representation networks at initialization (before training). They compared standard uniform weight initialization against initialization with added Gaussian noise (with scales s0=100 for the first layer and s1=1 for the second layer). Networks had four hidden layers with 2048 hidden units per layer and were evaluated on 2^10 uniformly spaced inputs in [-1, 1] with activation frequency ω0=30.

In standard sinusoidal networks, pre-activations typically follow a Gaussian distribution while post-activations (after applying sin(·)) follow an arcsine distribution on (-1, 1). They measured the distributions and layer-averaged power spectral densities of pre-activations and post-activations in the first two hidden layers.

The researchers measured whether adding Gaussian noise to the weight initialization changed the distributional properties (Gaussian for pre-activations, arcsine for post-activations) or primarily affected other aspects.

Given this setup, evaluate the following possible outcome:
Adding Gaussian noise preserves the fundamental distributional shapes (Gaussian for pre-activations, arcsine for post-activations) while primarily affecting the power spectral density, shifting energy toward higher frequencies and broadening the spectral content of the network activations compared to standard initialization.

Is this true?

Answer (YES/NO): YES